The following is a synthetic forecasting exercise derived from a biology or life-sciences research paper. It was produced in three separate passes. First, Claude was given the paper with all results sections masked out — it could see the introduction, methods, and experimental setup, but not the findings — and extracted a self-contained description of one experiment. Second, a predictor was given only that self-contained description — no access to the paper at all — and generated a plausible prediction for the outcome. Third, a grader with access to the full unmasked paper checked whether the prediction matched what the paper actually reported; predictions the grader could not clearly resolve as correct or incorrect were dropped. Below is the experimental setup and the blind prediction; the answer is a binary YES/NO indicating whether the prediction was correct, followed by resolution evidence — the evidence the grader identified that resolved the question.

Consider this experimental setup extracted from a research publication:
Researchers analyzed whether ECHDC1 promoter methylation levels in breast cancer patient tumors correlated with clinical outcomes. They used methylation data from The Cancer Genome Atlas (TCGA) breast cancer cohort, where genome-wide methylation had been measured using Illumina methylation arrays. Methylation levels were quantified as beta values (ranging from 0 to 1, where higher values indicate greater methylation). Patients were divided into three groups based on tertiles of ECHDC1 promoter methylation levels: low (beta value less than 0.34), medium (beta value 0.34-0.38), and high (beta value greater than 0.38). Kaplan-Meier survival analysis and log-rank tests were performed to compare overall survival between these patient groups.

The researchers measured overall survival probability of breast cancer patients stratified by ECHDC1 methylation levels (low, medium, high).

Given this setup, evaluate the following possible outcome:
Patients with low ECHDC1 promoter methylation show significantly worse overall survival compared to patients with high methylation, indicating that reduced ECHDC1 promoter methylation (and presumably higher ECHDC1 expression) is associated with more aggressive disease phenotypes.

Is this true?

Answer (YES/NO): NO